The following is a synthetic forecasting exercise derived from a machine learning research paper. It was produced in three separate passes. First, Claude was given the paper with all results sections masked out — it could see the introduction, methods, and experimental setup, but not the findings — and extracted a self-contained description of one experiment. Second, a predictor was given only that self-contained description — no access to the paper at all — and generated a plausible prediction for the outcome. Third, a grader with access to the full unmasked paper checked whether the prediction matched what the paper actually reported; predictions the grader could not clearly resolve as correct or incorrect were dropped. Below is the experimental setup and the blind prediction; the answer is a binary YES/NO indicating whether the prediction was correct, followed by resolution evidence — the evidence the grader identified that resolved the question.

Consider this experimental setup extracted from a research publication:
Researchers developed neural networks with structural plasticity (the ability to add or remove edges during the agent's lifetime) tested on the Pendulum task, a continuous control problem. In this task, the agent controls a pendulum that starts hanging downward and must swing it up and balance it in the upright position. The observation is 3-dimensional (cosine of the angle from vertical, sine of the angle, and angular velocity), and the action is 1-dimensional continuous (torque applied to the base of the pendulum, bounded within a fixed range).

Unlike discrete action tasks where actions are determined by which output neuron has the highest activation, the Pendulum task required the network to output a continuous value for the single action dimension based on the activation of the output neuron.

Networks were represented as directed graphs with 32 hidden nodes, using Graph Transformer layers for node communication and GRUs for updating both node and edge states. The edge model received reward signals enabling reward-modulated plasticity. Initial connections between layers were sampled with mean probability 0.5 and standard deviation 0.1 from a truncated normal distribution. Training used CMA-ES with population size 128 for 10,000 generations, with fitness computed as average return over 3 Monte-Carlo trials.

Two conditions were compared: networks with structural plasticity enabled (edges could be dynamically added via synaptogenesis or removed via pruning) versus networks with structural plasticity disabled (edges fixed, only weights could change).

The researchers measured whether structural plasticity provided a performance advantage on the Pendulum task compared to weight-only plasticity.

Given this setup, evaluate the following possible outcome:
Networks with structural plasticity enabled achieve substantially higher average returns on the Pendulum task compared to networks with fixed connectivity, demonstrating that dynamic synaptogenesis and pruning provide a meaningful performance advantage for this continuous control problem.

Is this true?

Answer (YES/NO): NO